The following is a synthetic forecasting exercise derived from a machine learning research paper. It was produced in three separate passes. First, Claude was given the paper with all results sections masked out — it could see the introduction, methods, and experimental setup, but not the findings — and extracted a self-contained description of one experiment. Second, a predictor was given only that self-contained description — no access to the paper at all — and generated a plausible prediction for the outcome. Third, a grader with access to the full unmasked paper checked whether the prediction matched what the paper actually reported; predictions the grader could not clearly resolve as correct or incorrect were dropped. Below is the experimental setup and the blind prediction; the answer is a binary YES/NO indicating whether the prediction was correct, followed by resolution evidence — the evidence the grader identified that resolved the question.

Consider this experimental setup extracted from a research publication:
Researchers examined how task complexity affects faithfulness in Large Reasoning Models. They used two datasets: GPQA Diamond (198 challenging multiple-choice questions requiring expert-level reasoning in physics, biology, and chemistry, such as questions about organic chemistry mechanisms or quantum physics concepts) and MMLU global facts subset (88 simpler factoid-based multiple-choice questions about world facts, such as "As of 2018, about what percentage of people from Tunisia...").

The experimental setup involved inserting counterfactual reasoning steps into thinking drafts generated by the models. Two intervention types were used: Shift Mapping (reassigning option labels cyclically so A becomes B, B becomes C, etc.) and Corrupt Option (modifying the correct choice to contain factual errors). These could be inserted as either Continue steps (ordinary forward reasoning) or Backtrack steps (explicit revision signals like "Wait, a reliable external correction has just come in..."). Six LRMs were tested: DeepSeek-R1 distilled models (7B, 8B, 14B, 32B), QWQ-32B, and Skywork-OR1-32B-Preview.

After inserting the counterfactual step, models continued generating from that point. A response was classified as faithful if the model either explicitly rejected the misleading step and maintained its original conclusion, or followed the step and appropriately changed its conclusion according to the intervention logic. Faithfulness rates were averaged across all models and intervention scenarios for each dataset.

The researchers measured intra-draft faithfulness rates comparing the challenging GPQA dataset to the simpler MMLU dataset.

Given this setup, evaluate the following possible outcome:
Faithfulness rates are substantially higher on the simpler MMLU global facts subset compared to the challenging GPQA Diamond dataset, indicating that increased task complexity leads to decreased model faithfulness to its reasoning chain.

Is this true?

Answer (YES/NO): YES